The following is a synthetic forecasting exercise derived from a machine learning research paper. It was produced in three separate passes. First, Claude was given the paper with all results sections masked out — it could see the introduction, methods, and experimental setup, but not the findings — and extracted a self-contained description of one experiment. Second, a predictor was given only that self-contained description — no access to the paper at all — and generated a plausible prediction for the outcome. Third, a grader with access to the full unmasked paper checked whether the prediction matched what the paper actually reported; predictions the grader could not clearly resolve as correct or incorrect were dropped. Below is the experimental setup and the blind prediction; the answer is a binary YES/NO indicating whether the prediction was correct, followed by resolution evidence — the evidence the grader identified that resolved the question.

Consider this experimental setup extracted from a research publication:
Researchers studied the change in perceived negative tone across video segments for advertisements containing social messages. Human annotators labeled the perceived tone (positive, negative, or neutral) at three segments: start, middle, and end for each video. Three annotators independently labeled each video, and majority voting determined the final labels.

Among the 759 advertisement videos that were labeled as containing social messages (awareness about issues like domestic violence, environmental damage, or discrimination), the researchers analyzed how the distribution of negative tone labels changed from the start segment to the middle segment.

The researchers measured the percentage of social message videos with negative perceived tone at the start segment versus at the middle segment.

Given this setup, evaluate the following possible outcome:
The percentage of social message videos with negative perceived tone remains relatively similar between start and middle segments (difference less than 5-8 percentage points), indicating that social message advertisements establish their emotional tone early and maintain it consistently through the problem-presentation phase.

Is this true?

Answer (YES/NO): NO